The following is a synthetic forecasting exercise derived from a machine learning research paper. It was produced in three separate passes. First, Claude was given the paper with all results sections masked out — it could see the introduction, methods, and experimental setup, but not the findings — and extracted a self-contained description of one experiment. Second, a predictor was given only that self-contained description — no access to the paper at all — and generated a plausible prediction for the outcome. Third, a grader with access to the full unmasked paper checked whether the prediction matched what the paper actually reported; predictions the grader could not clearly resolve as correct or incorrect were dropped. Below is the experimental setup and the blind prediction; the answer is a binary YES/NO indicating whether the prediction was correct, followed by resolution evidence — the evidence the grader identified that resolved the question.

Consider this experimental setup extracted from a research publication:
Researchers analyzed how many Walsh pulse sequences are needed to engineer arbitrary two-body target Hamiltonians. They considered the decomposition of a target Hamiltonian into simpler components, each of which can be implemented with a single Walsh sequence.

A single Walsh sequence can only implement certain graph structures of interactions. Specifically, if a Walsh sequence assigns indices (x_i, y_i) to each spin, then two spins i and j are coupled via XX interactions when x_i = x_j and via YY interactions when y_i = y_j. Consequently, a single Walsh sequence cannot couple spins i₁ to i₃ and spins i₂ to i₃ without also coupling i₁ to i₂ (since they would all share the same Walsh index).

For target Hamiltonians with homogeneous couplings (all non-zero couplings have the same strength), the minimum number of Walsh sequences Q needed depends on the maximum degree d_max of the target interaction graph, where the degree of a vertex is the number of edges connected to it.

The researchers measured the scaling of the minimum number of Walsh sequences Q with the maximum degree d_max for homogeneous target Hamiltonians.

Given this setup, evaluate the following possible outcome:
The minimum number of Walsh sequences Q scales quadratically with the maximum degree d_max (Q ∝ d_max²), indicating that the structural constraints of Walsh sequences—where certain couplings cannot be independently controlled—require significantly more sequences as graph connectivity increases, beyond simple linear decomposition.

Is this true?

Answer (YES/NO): NO